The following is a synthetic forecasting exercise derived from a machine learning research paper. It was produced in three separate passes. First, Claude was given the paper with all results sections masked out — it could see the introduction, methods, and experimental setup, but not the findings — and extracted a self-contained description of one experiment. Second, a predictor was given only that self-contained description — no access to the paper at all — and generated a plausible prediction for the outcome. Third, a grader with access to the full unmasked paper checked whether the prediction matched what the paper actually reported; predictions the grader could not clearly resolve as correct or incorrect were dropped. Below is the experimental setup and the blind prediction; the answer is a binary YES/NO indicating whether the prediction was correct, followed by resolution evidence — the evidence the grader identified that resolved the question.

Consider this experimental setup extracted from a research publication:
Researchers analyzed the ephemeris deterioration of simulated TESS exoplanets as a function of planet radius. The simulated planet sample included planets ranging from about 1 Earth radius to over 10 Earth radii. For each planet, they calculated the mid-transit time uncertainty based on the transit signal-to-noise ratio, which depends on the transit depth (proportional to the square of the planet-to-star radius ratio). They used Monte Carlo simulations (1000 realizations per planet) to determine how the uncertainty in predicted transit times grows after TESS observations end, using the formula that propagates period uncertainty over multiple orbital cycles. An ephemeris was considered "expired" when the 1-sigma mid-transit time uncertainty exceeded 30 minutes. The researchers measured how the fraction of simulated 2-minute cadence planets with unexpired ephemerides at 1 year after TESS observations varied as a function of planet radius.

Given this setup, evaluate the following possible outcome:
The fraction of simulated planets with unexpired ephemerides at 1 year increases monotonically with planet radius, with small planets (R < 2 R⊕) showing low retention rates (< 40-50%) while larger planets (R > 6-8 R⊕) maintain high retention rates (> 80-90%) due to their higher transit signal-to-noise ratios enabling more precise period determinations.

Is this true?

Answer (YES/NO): NO